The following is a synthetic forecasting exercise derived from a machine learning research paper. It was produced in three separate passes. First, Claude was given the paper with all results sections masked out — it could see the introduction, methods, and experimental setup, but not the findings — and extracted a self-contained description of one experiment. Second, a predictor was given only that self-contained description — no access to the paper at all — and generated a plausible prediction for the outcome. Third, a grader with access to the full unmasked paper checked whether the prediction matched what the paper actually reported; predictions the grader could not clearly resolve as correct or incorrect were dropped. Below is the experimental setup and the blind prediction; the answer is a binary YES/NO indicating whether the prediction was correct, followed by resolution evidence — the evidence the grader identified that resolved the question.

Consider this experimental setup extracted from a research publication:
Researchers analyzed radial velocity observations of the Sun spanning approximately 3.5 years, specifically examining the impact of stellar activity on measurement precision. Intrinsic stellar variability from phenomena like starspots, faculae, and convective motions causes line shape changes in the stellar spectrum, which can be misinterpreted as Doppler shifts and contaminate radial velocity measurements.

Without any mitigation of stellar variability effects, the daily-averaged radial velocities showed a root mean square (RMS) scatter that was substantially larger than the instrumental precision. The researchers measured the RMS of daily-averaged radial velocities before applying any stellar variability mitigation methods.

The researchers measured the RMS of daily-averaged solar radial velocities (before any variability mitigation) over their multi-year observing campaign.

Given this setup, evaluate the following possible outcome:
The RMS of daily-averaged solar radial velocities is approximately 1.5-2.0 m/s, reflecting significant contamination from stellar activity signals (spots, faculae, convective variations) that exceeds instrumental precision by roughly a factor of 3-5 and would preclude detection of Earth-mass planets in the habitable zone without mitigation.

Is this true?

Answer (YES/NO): NO